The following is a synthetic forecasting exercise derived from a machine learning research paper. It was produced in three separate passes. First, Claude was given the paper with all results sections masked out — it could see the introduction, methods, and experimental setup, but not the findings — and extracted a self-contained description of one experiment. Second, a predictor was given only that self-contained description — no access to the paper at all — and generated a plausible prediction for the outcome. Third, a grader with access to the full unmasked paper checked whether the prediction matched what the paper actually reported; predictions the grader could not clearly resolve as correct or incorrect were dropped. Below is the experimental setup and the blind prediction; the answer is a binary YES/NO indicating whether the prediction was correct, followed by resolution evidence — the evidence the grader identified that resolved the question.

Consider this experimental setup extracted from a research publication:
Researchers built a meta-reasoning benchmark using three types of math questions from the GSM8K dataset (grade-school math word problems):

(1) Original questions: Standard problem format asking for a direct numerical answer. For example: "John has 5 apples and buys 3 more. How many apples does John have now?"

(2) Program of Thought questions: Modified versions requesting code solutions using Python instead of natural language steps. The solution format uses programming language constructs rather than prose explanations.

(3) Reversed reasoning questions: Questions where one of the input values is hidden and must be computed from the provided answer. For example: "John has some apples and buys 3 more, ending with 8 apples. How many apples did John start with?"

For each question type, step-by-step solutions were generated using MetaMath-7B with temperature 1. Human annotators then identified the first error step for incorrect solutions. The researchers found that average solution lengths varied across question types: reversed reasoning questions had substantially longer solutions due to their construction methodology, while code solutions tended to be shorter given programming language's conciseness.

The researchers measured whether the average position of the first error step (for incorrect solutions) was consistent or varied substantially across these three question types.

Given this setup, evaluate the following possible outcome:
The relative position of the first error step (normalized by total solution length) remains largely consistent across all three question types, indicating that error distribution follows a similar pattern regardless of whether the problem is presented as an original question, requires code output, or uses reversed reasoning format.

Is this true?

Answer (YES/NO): NO